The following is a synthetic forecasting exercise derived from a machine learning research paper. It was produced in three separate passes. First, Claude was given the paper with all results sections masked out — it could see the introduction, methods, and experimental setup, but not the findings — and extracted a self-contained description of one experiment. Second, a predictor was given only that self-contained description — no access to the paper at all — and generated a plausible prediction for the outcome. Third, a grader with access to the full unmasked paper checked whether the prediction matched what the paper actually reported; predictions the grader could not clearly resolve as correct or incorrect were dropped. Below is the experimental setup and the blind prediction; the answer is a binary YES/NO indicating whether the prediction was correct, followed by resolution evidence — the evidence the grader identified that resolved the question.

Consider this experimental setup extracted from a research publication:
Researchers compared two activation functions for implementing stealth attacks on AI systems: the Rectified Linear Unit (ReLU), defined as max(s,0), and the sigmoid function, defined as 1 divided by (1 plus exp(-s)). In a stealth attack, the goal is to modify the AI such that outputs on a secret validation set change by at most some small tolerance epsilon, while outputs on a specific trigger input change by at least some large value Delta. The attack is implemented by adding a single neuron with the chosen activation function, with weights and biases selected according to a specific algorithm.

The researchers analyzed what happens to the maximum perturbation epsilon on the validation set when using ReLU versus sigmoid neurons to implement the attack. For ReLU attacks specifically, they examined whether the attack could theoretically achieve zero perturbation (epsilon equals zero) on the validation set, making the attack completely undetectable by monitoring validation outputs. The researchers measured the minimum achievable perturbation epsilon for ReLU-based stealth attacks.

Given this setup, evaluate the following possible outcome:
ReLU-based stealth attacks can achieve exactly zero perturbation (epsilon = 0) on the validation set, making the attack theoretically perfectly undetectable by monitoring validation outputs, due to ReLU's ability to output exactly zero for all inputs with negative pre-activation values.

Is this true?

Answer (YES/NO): YES